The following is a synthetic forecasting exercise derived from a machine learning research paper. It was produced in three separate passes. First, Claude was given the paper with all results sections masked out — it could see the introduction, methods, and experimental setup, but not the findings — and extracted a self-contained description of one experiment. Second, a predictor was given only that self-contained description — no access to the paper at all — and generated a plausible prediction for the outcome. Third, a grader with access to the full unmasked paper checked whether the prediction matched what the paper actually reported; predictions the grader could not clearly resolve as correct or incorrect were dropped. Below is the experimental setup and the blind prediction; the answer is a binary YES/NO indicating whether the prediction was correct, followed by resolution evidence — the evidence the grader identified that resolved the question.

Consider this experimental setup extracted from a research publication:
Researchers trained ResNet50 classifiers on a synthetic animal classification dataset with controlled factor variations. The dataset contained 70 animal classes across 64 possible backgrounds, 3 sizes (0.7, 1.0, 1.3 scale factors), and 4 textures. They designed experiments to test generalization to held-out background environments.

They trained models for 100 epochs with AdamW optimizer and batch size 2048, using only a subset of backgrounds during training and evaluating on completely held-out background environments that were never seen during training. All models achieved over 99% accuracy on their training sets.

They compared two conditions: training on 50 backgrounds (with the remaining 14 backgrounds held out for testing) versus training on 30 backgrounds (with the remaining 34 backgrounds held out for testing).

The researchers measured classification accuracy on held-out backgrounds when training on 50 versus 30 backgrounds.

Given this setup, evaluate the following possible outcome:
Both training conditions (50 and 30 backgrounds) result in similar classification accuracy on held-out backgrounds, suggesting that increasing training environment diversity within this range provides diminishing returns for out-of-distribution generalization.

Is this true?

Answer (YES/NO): NO